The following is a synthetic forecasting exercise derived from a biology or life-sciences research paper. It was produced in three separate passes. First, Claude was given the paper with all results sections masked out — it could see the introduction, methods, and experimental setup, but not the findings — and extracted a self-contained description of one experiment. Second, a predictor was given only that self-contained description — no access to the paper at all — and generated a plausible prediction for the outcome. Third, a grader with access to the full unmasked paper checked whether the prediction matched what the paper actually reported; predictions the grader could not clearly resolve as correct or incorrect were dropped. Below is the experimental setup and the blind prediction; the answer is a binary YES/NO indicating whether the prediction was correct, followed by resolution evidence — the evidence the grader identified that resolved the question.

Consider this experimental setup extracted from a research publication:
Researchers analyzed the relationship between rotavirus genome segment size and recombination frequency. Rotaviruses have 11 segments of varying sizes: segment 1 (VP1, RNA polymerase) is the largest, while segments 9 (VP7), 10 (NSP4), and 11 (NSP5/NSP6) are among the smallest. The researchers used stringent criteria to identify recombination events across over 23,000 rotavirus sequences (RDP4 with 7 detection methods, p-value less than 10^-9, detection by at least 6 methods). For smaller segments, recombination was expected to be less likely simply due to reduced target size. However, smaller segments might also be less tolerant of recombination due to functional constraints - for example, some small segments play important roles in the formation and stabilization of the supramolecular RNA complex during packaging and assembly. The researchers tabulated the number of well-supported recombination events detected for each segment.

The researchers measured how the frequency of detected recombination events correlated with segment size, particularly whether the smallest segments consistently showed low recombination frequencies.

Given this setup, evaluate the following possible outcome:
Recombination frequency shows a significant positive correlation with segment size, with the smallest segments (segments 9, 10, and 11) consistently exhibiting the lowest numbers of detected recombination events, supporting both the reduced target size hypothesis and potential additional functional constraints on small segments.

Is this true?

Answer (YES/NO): NO